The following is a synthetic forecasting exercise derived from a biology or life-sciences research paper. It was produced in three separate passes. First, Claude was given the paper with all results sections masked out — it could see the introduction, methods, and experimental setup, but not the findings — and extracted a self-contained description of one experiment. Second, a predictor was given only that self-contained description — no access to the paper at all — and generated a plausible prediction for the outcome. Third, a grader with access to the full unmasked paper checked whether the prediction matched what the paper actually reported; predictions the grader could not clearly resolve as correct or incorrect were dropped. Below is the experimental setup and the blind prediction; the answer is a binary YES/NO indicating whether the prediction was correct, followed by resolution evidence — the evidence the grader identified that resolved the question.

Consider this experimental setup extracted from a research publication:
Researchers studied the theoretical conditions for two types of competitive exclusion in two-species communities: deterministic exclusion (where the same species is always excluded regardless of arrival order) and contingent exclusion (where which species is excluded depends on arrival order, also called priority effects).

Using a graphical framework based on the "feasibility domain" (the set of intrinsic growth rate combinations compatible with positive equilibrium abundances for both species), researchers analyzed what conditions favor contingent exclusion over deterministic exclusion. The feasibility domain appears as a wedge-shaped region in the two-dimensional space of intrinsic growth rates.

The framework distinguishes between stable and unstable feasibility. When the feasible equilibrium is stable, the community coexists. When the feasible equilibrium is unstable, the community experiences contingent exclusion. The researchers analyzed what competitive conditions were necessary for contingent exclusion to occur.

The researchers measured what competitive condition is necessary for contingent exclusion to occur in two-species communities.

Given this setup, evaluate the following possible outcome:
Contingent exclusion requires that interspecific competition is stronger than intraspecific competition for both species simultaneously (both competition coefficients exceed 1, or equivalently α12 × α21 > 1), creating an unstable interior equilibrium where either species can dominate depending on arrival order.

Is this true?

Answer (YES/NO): YES